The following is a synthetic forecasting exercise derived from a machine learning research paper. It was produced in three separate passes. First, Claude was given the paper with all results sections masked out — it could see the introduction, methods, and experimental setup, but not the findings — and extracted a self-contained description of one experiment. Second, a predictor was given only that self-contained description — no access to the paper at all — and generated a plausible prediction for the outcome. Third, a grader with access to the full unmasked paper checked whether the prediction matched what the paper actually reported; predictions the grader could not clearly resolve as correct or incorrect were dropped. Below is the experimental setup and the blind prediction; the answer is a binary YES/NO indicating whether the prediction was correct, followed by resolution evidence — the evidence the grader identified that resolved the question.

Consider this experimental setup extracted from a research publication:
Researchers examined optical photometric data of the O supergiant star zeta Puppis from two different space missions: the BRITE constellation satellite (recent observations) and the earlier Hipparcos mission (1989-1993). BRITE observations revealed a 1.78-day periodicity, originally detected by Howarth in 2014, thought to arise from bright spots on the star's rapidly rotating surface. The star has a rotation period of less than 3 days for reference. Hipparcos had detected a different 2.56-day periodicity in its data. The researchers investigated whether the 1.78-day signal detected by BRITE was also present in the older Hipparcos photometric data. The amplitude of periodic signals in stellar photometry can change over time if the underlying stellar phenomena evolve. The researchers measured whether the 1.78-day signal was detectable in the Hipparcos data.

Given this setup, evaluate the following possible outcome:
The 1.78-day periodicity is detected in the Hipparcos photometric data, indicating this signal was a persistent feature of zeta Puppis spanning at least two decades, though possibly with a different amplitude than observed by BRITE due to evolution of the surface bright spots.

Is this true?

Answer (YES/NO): NO